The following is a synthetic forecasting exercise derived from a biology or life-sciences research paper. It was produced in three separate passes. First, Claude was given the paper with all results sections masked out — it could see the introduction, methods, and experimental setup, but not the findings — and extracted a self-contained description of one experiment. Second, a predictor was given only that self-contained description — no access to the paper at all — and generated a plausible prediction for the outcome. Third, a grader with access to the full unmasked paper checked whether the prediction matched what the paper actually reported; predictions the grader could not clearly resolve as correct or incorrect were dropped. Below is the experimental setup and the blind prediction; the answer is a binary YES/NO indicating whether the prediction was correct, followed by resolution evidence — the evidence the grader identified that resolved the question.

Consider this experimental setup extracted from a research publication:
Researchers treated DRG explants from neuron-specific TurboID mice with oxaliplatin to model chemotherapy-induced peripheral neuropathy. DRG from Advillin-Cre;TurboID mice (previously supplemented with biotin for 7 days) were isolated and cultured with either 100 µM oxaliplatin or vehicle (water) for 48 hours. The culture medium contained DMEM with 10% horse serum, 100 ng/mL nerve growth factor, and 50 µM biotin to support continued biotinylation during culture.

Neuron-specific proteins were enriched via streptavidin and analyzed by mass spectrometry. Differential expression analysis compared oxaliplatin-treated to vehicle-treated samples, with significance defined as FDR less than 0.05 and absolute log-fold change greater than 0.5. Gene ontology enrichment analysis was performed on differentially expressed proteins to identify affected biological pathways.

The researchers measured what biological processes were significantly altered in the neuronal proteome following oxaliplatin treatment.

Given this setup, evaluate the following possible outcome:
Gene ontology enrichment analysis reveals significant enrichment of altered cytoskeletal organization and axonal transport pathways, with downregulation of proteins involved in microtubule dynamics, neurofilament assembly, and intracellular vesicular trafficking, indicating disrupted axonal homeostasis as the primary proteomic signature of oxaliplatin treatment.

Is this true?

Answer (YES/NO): NO